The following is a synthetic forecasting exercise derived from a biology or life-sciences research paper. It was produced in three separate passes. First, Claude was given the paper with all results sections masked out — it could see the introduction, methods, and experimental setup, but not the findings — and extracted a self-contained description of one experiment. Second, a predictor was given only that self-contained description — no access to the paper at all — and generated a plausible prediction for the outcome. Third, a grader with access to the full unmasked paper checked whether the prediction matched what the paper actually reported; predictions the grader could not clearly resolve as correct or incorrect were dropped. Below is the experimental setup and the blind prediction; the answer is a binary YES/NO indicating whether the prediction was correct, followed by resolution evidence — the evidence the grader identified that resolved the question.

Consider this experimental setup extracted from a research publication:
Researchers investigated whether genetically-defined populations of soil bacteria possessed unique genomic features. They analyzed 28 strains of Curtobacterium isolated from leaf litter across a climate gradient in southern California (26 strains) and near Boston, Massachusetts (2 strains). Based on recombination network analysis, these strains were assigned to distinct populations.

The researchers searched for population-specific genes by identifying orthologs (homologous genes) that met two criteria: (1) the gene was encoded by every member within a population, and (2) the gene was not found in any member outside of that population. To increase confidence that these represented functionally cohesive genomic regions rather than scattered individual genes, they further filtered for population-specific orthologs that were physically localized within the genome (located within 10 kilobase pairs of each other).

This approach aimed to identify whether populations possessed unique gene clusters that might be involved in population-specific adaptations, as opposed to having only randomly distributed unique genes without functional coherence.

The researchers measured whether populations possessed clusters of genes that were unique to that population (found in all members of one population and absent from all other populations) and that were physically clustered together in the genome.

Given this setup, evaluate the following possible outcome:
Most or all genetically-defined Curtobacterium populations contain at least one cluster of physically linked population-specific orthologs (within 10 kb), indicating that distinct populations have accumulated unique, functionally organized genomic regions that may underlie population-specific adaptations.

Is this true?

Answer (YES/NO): YES